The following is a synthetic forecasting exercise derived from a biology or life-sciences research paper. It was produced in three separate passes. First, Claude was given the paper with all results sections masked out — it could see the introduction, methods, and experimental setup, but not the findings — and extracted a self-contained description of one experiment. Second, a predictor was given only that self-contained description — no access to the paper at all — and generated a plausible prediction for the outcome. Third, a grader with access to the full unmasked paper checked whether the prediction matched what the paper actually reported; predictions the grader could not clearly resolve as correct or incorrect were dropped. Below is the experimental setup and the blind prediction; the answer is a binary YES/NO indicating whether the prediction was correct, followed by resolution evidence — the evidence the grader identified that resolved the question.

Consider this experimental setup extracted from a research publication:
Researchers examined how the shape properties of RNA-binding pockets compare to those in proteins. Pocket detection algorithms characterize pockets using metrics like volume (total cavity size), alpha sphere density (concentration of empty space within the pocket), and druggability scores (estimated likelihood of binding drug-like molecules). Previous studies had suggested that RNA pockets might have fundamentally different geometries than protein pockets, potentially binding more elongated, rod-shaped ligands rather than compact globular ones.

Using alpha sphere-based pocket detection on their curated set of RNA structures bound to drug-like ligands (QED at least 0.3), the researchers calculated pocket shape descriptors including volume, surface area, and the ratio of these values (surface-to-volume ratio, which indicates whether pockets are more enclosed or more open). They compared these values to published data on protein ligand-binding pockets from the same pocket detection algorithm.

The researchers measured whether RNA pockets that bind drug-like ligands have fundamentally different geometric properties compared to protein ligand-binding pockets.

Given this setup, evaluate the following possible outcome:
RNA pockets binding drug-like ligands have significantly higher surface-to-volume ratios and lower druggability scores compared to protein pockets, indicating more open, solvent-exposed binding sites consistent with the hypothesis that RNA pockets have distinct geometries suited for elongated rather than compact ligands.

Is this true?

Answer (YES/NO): NO